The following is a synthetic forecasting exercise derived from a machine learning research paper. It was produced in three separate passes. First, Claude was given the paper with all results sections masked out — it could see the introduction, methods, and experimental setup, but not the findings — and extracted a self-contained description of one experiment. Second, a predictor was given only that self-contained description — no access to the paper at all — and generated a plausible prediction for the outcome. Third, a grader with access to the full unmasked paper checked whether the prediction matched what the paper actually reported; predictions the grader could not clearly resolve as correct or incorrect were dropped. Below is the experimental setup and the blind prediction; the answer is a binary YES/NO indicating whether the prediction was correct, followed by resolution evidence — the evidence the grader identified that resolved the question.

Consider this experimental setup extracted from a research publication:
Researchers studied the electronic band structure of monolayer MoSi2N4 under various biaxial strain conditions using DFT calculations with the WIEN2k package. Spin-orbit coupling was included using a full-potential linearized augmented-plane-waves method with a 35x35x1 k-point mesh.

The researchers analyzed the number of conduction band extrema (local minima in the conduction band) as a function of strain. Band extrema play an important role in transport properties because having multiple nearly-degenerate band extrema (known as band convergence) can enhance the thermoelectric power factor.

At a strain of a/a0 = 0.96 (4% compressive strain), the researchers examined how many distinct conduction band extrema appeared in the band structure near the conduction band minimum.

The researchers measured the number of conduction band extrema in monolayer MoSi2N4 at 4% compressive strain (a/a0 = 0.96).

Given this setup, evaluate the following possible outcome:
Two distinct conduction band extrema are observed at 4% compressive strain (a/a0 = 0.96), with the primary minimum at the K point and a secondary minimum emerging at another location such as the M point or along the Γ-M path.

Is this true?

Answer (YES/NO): NO